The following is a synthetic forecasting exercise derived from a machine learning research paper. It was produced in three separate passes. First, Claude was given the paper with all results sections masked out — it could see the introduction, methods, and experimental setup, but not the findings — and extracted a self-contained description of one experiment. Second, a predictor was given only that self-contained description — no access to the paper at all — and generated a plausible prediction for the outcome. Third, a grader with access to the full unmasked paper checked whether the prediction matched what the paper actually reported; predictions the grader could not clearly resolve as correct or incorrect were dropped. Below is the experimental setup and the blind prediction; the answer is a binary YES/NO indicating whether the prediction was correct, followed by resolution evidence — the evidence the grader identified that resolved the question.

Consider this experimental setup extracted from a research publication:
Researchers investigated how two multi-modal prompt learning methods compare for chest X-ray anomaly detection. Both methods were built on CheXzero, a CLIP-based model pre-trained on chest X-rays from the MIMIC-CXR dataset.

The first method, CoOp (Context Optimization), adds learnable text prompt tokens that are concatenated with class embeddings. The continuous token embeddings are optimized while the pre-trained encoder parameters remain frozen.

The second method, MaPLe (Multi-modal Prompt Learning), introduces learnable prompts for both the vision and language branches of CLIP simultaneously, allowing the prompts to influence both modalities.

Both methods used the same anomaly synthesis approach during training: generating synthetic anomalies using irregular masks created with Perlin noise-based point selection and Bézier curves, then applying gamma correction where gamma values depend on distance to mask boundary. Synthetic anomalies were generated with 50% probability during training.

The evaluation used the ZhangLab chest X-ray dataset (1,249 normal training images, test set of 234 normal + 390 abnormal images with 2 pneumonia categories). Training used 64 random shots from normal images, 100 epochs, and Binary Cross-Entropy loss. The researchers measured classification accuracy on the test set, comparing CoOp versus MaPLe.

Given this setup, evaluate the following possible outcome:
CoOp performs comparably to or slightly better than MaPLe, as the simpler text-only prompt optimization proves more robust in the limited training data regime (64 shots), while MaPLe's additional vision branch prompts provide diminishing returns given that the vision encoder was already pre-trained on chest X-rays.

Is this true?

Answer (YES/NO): NO